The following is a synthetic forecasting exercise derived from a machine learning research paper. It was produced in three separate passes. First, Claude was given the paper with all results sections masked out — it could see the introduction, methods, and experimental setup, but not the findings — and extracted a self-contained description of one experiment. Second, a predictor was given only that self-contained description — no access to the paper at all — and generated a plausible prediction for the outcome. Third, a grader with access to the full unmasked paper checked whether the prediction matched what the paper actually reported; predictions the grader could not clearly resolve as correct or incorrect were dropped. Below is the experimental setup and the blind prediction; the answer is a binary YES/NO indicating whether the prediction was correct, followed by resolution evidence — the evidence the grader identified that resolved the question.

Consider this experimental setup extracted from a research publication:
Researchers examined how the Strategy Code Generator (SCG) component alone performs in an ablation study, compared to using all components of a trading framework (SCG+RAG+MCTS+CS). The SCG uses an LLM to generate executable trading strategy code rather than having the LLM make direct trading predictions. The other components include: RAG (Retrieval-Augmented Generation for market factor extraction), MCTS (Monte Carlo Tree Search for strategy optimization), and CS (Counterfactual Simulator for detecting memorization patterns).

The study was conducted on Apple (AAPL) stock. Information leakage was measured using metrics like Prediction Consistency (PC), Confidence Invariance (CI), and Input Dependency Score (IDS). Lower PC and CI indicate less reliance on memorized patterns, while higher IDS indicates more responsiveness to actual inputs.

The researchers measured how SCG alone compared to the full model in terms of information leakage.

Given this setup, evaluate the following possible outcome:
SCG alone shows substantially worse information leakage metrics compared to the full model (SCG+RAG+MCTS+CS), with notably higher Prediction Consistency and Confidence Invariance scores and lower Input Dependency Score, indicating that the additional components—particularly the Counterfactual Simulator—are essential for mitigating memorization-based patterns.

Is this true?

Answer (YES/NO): YES